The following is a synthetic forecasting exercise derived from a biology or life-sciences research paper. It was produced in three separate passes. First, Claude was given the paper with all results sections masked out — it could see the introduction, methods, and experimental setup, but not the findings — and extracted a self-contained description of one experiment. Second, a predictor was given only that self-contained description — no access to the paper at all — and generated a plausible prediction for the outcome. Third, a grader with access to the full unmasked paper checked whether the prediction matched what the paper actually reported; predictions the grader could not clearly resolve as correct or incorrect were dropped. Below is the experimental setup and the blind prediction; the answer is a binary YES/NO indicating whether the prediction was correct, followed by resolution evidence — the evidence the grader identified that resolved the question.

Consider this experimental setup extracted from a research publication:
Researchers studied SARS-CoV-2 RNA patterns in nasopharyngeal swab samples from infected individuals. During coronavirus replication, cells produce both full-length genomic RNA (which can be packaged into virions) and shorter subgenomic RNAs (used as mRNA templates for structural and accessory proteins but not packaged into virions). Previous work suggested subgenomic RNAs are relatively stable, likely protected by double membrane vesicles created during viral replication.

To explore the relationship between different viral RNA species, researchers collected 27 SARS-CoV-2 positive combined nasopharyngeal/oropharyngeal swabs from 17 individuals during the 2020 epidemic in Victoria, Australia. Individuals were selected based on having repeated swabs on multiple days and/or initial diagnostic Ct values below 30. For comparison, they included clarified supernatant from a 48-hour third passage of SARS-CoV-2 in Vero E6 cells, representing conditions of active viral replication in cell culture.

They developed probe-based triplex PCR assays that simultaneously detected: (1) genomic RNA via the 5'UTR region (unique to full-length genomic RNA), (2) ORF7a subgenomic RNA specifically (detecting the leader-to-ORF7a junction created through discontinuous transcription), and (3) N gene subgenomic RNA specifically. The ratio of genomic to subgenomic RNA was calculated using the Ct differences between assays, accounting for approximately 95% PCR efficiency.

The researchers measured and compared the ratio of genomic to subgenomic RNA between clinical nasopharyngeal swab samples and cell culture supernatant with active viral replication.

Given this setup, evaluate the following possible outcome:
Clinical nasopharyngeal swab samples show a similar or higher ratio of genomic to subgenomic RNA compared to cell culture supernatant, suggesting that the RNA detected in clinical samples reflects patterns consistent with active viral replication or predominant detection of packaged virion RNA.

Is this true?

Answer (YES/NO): YES